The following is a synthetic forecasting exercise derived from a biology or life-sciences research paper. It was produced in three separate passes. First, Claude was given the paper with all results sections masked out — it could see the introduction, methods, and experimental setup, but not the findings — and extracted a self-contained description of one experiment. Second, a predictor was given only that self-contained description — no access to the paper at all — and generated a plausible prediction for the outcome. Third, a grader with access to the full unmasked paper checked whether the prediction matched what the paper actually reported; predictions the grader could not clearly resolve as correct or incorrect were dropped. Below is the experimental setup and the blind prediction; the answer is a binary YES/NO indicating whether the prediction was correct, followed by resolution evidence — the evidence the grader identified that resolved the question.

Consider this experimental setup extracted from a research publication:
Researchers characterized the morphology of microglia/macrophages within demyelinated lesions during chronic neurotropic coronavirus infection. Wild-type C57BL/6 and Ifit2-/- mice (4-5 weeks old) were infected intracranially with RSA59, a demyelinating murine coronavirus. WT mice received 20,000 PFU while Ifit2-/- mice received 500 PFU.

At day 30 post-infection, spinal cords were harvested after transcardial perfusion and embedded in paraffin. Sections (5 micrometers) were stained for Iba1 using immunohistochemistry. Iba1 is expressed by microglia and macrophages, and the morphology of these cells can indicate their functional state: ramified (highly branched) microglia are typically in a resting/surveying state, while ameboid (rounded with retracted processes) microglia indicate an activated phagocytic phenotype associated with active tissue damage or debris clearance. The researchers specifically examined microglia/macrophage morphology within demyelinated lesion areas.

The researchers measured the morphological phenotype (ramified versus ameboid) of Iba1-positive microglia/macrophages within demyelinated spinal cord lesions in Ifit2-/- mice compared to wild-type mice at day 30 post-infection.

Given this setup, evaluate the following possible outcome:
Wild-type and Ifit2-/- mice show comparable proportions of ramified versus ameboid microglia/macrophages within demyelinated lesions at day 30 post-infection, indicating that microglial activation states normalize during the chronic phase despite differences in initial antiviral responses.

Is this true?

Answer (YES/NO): NO